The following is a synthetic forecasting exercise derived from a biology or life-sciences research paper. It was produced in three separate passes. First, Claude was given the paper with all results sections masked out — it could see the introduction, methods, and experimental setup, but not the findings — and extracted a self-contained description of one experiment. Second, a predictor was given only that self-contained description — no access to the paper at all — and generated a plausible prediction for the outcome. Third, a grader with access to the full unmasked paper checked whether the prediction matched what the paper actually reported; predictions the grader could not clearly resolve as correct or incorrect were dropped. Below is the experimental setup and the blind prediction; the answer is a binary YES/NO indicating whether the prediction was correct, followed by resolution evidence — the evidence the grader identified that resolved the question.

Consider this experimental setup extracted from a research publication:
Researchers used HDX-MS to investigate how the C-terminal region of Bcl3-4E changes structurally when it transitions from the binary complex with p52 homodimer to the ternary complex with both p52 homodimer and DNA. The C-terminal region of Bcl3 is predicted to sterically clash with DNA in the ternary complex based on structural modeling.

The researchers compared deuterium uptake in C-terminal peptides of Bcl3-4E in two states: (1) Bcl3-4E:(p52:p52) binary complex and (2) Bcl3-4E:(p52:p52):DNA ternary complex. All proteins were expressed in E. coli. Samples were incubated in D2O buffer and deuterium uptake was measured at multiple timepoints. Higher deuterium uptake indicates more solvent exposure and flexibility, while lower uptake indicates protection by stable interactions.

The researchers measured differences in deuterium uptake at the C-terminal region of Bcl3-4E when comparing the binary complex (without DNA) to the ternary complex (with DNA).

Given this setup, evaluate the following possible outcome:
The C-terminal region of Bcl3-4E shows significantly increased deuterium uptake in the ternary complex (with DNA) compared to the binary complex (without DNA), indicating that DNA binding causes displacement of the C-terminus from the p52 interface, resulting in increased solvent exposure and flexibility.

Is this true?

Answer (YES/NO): YES